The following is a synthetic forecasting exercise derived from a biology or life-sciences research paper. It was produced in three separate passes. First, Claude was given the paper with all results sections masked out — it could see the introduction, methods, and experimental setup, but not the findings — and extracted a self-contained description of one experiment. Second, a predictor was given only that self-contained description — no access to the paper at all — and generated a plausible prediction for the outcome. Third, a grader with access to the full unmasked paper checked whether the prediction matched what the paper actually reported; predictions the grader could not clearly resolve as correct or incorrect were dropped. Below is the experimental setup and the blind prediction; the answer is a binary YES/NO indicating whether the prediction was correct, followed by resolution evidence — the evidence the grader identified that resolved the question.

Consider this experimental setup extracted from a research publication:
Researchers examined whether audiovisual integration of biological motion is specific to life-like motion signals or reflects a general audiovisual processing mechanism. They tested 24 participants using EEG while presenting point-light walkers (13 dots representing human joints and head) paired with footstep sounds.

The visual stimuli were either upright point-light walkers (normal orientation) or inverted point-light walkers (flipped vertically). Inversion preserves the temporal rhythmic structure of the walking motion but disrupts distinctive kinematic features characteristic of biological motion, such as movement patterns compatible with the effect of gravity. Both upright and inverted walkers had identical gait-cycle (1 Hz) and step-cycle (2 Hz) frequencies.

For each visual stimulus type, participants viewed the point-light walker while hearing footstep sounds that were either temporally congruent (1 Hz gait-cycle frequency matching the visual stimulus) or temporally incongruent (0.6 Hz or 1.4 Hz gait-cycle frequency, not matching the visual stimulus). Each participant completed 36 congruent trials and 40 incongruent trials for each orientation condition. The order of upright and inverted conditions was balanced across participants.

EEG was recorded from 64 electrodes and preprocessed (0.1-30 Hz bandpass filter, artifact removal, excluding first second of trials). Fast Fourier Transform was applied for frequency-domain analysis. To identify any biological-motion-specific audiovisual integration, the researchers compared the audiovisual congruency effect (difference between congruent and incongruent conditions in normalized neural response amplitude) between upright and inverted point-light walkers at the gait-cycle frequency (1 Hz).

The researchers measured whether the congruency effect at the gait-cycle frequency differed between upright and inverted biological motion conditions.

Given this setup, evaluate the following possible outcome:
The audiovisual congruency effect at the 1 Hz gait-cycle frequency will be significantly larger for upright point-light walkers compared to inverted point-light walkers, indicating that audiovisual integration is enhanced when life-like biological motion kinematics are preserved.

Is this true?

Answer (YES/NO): YES